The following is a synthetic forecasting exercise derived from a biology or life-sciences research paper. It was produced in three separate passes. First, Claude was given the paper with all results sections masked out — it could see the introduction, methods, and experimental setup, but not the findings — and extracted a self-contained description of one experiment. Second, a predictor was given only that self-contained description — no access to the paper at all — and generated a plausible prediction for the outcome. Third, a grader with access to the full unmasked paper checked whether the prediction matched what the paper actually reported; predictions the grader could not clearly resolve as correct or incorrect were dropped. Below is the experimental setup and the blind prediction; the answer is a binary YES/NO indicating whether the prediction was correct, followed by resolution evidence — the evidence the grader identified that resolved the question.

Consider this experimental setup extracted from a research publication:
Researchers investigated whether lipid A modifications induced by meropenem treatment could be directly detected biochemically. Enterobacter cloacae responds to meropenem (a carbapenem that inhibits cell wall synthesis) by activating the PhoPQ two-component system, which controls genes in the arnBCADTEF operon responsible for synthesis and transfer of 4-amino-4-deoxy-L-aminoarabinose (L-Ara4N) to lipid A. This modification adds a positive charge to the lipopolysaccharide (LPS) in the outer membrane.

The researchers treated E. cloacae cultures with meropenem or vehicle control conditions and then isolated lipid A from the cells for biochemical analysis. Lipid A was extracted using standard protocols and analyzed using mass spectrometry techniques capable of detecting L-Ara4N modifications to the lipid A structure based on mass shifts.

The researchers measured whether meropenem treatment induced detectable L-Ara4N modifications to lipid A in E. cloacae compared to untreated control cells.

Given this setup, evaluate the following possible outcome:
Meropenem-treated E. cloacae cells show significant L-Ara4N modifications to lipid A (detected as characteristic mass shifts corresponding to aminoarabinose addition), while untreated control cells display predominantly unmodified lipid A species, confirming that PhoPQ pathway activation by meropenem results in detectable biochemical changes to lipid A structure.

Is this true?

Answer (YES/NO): YES